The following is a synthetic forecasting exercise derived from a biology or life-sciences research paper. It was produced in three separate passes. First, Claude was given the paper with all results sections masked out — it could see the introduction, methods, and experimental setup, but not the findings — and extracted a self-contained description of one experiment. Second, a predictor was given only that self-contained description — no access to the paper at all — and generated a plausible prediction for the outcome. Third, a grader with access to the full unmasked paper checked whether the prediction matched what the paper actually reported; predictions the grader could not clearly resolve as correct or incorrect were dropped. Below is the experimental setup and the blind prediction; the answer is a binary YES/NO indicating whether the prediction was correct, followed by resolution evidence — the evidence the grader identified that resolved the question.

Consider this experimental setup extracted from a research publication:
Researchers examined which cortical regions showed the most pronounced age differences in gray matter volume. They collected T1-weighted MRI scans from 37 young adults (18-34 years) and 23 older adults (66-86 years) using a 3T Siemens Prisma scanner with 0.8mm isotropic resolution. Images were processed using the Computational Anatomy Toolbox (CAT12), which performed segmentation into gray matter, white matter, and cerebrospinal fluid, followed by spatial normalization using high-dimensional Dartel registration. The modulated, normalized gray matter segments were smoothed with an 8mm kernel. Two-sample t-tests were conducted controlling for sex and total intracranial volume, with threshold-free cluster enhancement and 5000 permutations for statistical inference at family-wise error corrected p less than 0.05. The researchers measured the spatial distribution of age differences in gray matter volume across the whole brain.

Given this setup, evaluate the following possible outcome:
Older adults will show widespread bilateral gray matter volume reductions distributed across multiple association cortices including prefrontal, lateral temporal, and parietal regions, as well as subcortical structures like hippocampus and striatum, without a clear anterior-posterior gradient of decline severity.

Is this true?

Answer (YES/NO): NO